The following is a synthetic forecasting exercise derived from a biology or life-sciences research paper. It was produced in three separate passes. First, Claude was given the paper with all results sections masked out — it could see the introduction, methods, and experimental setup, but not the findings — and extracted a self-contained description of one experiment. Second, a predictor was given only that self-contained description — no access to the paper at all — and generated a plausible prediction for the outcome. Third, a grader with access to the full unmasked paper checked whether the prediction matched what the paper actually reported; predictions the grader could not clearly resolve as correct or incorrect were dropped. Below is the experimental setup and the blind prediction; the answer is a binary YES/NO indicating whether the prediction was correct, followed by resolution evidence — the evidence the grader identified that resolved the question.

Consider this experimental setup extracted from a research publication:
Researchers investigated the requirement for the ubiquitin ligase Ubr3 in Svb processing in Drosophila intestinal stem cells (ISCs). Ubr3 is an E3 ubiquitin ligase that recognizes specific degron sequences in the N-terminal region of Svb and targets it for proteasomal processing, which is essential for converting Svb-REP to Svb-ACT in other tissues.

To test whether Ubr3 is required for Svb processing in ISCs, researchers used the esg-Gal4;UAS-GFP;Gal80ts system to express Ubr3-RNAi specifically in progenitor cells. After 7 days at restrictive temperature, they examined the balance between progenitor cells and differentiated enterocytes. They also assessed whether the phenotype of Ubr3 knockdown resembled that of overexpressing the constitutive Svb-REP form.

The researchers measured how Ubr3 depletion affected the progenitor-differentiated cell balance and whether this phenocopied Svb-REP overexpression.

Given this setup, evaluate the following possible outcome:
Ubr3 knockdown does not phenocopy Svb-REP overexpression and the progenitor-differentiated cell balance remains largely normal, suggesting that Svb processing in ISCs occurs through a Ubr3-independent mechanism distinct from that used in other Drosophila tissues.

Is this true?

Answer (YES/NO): NO